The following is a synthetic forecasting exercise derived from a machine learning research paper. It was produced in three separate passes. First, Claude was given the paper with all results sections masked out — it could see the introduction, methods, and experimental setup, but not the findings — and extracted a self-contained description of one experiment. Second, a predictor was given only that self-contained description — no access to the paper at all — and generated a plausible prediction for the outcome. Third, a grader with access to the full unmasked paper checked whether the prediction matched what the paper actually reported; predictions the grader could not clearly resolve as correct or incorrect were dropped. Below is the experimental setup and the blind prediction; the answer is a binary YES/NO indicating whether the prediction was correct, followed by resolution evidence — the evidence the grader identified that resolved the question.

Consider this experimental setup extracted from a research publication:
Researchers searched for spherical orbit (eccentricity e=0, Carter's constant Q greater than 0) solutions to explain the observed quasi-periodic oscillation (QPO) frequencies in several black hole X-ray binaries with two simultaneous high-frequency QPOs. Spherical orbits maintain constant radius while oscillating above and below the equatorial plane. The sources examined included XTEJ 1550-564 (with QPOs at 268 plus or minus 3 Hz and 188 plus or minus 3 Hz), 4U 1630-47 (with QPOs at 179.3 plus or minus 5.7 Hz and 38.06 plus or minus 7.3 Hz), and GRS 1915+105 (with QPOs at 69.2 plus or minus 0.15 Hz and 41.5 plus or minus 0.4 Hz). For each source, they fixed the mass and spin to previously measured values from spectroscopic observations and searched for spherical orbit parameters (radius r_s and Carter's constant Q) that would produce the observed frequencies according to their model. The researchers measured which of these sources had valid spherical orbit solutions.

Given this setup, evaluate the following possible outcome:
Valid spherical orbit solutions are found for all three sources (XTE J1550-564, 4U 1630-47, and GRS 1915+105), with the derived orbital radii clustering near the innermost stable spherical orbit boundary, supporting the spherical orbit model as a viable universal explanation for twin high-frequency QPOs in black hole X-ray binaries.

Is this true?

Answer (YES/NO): NO